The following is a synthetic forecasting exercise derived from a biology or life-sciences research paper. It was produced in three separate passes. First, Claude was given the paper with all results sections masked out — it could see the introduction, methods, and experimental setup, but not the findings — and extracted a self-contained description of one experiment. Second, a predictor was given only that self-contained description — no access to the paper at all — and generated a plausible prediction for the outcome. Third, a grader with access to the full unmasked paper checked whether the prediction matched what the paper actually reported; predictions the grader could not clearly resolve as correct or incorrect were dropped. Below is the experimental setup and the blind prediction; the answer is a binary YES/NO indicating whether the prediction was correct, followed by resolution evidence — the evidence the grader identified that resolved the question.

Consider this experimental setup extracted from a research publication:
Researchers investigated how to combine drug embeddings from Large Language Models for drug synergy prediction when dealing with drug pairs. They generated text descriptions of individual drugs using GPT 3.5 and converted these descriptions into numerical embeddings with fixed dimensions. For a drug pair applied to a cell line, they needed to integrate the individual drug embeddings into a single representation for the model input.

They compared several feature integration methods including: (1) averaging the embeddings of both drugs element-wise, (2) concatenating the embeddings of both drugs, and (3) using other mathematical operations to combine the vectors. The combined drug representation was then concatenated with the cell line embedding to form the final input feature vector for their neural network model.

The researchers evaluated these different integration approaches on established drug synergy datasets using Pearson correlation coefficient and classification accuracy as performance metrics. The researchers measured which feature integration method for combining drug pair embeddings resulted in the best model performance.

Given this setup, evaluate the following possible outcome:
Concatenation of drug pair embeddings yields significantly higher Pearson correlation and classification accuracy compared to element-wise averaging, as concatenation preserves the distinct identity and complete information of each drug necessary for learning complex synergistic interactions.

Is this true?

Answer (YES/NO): NO